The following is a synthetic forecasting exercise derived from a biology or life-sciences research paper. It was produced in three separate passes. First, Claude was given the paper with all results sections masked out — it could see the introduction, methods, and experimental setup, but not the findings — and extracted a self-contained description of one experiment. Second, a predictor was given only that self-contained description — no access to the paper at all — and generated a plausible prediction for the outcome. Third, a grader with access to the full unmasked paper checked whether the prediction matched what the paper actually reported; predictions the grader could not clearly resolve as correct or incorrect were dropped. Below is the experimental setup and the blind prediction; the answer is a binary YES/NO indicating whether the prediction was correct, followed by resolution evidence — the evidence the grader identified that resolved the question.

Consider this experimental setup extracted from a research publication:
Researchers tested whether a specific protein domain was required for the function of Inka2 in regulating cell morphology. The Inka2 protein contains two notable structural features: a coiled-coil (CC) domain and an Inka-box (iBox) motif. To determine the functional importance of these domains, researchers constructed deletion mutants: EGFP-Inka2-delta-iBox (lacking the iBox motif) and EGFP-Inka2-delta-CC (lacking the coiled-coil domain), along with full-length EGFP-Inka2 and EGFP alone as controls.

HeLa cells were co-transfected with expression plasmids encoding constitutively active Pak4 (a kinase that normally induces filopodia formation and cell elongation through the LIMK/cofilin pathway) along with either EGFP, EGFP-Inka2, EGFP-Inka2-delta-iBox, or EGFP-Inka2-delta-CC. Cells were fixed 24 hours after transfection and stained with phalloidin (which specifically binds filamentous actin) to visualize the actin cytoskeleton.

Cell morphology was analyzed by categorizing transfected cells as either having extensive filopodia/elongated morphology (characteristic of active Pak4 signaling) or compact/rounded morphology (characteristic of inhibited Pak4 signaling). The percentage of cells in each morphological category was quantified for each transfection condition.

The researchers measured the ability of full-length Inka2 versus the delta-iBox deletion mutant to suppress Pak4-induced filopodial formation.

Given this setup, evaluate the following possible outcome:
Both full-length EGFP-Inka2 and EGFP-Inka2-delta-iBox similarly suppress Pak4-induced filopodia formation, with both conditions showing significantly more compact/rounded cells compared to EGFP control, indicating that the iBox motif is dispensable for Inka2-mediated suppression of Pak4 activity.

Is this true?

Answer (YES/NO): NO